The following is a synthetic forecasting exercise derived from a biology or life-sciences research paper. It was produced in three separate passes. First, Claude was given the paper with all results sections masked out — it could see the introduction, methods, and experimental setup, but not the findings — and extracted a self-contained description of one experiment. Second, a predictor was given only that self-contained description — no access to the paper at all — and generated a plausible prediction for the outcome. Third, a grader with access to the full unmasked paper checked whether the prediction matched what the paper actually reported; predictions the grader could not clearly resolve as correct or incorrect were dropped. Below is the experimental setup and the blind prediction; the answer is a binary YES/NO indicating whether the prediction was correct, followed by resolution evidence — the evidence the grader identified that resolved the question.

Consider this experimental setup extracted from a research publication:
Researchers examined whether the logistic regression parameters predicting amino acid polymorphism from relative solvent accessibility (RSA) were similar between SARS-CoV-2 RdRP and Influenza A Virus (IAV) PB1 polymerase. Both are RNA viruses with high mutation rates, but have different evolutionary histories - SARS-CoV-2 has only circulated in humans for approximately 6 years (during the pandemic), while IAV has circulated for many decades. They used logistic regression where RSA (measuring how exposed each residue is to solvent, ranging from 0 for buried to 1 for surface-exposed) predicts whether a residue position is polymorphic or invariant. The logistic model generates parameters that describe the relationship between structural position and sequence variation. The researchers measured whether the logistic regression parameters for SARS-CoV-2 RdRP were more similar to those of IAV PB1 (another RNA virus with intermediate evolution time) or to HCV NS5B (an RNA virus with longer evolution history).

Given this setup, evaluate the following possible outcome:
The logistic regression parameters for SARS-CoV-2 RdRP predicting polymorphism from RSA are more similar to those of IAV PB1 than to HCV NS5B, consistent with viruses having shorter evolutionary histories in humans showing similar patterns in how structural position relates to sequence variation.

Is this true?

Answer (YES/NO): YES